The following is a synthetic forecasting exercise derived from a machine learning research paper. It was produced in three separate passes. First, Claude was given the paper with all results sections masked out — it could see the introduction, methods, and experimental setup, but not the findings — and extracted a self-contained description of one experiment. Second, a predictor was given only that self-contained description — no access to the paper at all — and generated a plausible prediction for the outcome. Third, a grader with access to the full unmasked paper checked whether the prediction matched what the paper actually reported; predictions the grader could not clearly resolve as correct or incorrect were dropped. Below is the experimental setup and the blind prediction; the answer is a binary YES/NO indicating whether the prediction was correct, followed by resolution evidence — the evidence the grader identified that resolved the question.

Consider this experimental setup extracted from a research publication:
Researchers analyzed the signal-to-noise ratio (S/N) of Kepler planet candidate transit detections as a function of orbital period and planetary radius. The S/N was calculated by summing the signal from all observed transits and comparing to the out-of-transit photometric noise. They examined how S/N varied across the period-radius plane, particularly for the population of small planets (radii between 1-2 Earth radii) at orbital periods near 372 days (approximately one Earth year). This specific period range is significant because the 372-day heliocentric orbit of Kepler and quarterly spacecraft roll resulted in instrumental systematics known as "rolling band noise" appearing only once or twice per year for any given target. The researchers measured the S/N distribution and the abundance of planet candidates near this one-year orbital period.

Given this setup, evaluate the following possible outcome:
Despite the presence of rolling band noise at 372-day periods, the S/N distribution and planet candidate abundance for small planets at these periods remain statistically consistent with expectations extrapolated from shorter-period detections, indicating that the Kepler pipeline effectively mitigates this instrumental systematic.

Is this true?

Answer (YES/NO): NO